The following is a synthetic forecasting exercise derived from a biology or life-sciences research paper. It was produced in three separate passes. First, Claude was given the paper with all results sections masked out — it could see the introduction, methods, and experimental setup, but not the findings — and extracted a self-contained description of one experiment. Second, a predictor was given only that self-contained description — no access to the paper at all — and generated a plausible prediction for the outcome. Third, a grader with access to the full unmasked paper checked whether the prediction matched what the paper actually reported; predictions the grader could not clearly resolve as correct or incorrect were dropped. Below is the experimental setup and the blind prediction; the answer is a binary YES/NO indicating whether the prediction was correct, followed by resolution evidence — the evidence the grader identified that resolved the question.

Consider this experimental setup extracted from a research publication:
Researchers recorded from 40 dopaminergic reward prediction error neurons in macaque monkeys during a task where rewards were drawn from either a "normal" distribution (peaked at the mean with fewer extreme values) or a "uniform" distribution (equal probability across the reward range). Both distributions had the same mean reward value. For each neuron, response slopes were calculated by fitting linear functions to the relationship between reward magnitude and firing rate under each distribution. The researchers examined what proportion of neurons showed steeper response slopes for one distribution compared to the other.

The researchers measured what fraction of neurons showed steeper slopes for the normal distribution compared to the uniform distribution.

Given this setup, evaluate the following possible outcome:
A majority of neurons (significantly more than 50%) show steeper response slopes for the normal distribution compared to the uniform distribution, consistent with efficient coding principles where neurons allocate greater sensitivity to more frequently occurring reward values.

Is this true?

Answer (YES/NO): YES